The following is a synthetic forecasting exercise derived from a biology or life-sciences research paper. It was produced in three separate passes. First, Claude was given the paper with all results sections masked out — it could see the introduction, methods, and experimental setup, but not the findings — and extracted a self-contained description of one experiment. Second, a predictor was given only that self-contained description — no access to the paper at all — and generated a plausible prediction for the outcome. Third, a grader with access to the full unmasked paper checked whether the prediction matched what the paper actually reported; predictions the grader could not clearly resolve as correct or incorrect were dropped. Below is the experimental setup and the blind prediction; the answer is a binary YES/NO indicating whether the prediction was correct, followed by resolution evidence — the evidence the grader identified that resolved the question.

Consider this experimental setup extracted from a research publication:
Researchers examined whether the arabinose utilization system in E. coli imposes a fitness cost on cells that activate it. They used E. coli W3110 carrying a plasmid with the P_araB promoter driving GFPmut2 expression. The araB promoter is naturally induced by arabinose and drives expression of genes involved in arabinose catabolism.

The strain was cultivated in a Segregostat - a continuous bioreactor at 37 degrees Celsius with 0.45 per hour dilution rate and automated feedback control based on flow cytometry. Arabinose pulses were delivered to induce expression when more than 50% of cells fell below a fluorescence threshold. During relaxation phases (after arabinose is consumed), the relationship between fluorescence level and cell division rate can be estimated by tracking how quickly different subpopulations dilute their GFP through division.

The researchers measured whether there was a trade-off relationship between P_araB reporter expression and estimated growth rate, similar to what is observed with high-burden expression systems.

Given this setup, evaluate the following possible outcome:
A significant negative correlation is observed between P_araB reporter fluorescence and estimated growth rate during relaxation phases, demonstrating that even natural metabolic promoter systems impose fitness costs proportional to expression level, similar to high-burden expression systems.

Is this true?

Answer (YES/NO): NO